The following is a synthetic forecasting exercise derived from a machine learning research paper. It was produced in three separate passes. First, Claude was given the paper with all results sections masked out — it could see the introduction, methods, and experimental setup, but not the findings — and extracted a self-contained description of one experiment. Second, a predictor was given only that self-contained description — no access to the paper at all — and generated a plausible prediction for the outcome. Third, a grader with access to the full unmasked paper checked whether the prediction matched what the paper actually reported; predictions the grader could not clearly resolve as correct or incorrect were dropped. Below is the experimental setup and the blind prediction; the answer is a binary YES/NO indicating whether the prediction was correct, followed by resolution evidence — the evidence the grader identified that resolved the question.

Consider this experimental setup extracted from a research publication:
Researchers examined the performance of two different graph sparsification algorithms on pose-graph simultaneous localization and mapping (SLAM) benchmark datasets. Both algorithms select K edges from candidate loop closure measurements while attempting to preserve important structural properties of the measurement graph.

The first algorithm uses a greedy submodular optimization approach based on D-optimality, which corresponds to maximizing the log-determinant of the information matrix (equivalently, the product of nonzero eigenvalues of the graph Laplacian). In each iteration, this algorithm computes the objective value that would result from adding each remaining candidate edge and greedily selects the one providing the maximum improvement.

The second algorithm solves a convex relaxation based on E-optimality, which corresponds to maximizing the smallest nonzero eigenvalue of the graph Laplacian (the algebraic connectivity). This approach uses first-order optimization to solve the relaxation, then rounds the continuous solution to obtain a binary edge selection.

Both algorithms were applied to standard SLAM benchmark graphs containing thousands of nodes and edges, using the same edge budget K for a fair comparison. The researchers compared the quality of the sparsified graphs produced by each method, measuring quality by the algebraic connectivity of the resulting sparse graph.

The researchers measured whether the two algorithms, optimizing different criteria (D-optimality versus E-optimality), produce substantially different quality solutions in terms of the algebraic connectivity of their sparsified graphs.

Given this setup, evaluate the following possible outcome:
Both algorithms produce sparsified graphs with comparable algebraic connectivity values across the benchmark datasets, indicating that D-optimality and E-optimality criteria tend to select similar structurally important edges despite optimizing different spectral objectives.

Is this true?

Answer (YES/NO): YES